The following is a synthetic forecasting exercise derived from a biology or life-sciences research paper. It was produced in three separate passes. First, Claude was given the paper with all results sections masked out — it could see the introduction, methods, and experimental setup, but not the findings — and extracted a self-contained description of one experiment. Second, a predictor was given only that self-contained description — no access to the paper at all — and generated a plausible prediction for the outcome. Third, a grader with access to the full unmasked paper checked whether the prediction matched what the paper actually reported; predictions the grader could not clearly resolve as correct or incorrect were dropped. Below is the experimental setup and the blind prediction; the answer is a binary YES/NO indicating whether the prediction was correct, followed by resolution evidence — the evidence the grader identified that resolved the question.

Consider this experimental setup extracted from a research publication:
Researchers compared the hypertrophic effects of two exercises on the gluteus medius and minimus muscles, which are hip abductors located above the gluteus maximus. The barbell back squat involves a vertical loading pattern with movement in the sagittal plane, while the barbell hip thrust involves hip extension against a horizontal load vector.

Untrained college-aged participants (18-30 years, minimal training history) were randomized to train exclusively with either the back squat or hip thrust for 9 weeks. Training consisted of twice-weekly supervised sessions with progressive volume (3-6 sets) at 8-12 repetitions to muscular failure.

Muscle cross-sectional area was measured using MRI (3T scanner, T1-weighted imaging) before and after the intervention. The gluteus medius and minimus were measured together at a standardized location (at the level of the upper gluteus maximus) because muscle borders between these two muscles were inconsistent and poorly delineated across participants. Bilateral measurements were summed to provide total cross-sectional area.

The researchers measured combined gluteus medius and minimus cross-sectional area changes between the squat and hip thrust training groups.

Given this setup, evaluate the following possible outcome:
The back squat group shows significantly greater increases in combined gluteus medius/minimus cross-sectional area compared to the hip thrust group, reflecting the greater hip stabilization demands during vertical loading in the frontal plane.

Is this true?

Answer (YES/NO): NO